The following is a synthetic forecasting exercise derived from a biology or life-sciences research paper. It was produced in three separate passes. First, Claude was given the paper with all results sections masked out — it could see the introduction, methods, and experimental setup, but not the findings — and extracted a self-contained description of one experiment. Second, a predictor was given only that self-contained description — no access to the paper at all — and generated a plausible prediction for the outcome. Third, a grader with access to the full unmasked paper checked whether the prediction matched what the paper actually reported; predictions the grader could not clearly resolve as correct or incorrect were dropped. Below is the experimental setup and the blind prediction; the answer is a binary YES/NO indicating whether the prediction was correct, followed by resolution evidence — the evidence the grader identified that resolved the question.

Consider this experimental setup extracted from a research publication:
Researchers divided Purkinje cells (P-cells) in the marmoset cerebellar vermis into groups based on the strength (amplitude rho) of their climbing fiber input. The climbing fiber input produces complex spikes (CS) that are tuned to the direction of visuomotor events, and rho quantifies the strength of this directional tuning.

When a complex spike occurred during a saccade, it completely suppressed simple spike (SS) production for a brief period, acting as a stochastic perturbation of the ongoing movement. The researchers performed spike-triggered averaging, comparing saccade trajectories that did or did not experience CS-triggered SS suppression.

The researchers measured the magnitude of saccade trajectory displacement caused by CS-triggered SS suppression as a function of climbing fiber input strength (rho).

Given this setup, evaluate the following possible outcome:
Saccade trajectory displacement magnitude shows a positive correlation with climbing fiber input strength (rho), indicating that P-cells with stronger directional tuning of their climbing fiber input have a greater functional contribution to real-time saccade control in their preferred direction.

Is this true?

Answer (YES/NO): YES